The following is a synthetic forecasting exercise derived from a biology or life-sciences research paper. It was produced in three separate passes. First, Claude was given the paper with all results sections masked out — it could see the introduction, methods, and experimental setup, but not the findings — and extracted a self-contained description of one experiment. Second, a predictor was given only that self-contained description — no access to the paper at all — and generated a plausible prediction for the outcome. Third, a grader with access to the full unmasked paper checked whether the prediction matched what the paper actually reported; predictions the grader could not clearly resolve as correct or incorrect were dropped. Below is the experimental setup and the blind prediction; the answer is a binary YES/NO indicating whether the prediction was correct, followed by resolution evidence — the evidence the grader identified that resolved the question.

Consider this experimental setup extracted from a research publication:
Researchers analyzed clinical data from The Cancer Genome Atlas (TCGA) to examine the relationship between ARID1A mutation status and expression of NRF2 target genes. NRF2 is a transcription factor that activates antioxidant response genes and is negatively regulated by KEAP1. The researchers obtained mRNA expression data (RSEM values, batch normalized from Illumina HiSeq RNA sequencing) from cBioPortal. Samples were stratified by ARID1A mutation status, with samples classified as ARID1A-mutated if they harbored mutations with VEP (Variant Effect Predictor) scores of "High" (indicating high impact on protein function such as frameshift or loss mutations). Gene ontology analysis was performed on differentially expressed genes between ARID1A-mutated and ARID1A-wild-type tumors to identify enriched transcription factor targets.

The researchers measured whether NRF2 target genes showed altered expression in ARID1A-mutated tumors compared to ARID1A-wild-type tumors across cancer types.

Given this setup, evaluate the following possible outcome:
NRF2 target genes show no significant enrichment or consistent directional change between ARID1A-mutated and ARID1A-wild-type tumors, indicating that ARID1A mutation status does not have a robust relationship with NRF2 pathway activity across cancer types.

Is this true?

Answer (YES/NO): NO